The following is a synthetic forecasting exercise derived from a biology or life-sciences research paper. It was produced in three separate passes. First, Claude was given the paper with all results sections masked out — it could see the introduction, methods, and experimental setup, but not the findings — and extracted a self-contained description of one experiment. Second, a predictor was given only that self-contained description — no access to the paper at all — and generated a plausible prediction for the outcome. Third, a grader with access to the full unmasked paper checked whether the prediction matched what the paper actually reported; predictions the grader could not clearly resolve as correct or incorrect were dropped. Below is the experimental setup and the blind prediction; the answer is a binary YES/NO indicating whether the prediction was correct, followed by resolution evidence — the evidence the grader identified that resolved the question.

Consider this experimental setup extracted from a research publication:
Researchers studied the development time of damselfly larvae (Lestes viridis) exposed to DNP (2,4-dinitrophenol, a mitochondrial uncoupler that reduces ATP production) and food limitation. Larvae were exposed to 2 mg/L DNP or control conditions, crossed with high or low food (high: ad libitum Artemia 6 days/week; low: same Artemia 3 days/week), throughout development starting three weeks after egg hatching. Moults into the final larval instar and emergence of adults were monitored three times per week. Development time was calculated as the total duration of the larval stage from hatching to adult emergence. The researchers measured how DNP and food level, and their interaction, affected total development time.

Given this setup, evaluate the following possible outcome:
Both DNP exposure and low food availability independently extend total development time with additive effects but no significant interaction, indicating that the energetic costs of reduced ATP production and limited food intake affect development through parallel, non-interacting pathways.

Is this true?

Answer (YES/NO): YES